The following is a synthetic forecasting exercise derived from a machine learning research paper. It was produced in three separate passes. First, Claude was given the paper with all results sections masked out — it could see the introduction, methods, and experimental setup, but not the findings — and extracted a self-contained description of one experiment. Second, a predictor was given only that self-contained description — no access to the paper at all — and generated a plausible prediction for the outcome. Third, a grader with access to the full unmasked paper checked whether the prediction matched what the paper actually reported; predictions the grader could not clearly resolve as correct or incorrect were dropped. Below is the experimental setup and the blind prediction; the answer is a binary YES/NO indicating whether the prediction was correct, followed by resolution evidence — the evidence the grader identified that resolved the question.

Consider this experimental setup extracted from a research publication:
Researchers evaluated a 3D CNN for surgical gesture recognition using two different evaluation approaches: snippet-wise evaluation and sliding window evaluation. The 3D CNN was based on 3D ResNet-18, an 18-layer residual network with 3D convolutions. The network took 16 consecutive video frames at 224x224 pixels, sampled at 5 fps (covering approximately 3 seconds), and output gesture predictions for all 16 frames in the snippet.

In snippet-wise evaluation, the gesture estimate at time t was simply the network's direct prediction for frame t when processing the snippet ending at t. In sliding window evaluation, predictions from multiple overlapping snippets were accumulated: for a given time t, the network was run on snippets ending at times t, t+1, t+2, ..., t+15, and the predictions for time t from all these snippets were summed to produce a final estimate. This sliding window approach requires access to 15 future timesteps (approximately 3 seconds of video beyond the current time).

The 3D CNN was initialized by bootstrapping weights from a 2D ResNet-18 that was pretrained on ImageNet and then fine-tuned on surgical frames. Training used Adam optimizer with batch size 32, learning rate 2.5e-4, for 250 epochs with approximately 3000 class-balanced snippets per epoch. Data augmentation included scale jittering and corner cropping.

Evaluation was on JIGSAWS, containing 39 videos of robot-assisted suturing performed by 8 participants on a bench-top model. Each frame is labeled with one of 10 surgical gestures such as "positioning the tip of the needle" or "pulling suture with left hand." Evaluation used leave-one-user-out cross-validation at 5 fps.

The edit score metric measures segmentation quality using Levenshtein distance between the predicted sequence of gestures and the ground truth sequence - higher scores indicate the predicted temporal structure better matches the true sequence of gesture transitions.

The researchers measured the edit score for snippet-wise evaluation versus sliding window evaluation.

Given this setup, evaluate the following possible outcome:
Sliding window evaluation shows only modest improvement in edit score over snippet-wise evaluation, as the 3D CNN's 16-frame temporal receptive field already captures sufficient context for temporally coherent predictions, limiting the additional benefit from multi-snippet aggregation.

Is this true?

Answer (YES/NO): NO